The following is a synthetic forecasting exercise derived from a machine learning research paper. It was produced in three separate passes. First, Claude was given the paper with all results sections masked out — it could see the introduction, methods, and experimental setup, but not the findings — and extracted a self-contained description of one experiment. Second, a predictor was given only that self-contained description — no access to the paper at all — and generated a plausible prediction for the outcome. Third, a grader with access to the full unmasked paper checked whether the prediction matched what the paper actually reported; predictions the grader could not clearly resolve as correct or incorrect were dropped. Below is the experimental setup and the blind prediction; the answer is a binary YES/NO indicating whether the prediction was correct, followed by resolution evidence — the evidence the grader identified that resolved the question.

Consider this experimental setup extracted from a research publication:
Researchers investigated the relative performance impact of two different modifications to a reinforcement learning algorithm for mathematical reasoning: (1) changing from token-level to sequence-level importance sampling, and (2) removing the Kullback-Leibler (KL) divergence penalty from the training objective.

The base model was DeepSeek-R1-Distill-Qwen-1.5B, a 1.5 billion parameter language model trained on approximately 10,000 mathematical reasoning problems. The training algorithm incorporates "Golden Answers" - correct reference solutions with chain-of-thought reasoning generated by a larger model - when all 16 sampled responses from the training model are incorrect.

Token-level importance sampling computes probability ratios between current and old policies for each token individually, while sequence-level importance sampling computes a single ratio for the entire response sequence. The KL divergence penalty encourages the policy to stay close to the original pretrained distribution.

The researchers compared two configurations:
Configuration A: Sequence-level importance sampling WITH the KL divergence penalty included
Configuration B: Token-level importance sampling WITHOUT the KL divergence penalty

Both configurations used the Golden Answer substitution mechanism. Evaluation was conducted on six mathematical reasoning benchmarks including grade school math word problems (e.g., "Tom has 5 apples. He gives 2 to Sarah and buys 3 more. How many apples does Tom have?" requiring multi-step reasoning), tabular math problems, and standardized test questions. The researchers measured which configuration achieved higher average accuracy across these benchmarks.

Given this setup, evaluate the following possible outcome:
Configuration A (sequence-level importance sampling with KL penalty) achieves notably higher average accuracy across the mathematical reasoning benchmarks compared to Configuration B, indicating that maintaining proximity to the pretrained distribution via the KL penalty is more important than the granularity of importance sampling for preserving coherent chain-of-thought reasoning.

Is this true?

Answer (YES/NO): NO